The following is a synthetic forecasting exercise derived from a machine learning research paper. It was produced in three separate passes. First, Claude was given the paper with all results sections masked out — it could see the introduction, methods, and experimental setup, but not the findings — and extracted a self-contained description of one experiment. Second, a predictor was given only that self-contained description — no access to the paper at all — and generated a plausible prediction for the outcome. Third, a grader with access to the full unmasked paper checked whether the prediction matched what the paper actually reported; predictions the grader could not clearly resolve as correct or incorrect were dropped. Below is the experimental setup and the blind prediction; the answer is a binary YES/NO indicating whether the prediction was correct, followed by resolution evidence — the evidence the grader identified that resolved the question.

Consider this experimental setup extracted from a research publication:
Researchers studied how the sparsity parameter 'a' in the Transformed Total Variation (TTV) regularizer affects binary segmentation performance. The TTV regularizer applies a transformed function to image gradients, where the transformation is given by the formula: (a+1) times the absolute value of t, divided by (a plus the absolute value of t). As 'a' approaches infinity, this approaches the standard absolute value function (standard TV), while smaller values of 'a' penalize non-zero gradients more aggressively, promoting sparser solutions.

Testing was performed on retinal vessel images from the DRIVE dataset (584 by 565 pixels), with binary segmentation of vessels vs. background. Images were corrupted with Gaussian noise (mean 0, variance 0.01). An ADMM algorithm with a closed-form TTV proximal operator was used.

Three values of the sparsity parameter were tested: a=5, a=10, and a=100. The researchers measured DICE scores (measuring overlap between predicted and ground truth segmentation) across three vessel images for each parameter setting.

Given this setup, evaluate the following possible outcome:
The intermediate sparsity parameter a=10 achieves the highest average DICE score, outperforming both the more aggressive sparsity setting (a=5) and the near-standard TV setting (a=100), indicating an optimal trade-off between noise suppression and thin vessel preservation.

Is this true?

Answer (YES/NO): NO